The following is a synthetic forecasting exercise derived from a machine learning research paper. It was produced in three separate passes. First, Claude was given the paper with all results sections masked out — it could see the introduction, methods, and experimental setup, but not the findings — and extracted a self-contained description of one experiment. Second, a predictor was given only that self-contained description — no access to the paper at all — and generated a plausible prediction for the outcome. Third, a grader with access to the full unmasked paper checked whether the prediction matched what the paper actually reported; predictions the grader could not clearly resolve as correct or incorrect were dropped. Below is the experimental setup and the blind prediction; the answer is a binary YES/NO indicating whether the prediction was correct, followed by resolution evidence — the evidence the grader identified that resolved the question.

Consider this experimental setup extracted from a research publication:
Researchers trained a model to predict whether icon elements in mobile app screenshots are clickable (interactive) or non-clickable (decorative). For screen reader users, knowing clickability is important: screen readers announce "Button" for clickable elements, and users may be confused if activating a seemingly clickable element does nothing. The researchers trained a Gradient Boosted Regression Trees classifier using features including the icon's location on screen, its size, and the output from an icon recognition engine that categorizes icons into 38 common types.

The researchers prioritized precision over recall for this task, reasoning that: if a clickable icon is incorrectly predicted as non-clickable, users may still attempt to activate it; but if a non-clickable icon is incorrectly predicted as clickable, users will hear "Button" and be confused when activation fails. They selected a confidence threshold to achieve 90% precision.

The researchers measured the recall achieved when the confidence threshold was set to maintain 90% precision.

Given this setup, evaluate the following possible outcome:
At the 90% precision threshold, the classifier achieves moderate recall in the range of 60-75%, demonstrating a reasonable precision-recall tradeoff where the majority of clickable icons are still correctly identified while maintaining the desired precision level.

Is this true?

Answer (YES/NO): YES